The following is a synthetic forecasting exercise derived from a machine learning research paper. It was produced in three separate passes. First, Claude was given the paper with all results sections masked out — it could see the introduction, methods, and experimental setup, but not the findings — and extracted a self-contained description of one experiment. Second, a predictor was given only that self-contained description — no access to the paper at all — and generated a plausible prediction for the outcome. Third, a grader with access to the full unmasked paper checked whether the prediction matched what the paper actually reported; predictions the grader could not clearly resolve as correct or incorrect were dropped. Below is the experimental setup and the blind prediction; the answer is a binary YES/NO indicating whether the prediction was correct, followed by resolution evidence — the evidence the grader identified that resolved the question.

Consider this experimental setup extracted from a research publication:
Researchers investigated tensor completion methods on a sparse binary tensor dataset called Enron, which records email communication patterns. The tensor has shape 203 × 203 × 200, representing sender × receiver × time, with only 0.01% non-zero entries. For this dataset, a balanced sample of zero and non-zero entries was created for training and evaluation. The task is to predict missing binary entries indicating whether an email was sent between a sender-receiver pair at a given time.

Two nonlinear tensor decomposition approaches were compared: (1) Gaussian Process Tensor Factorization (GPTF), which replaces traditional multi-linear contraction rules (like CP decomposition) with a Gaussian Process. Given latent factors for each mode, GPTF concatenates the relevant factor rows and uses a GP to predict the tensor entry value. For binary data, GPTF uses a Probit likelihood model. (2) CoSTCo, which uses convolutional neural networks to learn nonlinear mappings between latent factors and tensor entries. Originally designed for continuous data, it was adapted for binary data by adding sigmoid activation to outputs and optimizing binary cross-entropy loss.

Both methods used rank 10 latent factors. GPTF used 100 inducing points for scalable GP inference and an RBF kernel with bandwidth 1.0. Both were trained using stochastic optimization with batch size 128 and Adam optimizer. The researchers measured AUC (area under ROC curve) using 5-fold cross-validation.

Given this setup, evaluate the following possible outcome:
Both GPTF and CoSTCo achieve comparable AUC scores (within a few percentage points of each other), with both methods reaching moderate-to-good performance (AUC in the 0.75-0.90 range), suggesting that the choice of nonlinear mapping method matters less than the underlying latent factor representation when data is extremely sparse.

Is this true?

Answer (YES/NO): NO